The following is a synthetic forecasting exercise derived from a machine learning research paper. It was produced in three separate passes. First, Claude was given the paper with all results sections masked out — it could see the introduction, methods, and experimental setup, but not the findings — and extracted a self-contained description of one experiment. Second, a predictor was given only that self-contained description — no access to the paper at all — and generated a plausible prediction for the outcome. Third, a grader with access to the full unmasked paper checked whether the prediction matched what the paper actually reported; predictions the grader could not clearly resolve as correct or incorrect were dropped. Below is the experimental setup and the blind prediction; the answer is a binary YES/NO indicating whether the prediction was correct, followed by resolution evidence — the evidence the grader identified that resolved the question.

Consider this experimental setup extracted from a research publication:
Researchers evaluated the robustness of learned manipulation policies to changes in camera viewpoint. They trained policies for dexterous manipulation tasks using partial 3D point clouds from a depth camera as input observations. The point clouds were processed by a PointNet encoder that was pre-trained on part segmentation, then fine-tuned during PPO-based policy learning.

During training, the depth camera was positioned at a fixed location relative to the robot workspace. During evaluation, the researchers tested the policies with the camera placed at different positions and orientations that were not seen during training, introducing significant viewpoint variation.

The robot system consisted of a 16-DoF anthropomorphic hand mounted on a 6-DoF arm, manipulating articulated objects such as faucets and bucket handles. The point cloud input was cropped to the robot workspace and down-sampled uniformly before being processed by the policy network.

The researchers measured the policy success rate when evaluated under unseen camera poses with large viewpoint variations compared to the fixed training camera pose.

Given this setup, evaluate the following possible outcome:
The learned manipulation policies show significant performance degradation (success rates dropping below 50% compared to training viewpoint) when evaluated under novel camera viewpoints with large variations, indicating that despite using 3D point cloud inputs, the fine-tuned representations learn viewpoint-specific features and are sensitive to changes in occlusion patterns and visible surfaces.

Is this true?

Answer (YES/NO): NO